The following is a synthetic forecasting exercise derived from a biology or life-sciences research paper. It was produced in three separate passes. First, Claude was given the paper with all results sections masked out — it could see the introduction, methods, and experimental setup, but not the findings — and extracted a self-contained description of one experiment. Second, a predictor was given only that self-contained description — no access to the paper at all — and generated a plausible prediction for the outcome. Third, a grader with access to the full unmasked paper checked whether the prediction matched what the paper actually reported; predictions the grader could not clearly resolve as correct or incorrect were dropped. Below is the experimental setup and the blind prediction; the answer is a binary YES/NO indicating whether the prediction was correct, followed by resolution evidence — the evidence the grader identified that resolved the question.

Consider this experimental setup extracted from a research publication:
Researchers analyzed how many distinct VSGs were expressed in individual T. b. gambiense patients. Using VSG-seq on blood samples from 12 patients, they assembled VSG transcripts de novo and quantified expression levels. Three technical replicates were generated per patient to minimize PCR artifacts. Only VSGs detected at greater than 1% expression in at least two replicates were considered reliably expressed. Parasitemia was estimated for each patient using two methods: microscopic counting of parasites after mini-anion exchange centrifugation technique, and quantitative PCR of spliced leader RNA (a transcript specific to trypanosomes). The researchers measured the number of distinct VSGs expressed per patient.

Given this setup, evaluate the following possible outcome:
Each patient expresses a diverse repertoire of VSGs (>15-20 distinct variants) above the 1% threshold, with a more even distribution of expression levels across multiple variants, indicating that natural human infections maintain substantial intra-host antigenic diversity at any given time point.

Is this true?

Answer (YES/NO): NO